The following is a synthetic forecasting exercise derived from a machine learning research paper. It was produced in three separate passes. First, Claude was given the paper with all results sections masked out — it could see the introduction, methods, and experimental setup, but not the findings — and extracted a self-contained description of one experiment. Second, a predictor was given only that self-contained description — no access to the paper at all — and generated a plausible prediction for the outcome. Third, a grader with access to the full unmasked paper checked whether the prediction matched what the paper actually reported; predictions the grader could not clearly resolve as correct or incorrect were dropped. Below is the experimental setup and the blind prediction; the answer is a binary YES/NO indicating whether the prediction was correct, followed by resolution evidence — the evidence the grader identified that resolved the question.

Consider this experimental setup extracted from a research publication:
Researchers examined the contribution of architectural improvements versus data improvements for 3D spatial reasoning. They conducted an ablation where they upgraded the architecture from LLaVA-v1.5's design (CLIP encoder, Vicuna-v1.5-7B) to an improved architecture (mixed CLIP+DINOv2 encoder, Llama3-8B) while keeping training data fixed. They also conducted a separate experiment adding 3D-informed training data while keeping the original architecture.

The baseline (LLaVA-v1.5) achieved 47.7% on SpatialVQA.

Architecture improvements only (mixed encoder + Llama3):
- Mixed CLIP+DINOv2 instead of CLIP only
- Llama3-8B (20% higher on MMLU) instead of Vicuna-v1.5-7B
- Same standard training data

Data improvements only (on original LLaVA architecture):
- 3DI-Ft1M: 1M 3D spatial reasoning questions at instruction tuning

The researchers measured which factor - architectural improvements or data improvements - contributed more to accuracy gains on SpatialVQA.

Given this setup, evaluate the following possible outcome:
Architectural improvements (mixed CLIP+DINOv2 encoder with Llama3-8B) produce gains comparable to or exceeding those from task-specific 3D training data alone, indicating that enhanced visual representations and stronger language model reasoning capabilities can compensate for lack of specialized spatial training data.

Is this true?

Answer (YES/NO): NO